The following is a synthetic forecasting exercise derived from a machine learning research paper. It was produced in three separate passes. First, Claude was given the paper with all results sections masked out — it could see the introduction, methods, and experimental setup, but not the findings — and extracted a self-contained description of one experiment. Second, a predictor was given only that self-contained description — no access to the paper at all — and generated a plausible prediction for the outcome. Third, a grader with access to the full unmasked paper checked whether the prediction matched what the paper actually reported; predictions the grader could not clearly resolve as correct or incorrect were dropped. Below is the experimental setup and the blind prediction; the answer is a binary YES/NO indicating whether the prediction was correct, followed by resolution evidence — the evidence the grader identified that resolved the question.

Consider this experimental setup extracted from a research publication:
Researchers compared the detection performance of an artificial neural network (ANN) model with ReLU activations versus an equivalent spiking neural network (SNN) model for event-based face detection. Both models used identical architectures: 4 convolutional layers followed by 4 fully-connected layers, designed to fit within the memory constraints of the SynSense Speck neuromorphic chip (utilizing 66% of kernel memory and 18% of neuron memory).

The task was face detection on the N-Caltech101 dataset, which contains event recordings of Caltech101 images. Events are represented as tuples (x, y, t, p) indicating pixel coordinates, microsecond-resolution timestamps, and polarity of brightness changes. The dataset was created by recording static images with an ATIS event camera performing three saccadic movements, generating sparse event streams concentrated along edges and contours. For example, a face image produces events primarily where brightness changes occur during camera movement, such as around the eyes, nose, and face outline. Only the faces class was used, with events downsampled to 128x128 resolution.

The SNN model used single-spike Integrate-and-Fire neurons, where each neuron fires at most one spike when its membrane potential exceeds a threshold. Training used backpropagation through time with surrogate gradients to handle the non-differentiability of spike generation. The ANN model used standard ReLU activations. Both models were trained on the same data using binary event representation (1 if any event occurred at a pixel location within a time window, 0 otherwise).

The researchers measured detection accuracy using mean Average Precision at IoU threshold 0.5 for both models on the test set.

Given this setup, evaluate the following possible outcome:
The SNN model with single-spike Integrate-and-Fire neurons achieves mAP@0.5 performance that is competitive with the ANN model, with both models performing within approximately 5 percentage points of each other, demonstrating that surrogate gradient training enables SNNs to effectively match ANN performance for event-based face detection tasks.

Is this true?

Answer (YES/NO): NO